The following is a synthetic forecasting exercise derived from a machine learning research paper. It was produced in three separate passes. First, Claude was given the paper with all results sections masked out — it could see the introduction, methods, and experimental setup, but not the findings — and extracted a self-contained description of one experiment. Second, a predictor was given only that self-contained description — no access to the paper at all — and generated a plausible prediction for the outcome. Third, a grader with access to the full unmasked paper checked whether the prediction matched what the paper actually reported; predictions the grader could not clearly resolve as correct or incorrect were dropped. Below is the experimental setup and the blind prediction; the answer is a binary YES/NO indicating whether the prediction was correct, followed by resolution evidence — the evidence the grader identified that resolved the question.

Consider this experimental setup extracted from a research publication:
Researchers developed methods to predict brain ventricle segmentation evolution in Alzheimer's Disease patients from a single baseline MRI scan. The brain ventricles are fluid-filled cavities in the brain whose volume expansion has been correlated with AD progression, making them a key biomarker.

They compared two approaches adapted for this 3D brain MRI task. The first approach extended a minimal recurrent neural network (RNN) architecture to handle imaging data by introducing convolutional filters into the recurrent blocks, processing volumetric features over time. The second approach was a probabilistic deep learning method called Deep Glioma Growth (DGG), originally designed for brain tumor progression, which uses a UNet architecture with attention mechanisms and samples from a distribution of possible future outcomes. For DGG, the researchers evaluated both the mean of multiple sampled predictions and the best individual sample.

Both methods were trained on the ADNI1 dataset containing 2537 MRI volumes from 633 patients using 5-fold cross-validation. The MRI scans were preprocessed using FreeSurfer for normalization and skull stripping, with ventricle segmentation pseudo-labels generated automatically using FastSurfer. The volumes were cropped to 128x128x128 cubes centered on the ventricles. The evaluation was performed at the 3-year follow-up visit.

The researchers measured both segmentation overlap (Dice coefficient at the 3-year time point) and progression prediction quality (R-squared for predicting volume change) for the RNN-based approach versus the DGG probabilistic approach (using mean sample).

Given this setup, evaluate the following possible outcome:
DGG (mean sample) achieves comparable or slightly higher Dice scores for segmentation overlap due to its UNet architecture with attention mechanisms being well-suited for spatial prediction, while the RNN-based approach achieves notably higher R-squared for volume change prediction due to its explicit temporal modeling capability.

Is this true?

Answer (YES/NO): NO